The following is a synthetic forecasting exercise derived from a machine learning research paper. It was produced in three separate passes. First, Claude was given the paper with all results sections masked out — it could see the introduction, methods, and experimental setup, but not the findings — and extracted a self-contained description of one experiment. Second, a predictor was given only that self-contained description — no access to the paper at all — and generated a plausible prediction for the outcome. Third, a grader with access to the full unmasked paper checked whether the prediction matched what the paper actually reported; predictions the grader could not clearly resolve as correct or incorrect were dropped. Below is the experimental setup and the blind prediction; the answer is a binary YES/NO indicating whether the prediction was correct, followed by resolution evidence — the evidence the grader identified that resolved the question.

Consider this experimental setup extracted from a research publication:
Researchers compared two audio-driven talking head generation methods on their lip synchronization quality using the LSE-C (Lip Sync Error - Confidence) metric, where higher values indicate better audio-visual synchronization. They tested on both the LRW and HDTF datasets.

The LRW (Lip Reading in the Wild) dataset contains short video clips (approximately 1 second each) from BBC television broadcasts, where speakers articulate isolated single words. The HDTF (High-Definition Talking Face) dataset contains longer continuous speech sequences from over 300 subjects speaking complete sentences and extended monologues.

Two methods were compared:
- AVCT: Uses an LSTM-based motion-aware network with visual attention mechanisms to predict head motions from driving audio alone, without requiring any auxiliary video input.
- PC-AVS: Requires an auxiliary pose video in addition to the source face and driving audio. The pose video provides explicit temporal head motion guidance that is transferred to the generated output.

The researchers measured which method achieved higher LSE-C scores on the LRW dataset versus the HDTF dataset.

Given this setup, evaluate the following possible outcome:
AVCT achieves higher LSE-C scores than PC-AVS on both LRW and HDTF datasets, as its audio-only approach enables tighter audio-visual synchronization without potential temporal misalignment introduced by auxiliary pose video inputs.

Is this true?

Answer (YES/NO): NO